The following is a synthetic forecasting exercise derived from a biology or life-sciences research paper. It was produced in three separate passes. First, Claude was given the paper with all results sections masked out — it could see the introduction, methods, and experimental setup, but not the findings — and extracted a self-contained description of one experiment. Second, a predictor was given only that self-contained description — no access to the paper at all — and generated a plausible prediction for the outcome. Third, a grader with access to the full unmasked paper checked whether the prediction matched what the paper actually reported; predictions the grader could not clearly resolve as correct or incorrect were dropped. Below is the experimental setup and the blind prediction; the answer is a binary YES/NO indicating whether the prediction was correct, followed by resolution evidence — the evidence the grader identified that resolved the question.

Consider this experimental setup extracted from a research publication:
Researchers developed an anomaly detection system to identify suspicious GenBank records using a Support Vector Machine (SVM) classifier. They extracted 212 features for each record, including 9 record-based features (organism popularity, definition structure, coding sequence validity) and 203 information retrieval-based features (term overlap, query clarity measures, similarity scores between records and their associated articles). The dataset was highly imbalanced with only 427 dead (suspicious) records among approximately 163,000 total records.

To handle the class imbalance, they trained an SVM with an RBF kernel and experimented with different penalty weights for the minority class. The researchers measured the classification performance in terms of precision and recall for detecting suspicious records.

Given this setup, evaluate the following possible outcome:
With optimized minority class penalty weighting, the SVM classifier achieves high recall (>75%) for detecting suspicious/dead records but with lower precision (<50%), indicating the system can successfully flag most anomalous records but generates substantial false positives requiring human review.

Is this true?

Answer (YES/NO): NO